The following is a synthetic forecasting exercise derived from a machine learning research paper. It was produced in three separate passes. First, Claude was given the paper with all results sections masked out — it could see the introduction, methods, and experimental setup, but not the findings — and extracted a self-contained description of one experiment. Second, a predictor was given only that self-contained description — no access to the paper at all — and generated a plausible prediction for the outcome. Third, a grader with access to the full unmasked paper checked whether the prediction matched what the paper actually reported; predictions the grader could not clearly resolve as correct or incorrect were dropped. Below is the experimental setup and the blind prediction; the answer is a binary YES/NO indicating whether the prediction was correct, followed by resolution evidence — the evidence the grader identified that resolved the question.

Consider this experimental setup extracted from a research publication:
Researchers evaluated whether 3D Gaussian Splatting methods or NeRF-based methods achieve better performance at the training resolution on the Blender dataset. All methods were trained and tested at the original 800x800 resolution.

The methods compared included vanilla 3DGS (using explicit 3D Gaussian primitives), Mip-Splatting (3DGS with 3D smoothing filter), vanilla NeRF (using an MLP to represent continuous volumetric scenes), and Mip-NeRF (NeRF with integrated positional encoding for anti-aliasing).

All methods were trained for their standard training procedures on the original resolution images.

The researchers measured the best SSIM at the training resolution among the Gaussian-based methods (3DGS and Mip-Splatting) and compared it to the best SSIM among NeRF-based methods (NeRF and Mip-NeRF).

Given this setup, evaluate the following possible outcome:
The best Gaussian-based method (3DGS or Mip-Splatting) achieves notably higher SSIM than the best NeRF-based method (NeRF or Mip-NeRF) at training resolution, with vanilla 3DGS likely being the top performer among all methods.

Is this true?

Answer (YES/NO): YES